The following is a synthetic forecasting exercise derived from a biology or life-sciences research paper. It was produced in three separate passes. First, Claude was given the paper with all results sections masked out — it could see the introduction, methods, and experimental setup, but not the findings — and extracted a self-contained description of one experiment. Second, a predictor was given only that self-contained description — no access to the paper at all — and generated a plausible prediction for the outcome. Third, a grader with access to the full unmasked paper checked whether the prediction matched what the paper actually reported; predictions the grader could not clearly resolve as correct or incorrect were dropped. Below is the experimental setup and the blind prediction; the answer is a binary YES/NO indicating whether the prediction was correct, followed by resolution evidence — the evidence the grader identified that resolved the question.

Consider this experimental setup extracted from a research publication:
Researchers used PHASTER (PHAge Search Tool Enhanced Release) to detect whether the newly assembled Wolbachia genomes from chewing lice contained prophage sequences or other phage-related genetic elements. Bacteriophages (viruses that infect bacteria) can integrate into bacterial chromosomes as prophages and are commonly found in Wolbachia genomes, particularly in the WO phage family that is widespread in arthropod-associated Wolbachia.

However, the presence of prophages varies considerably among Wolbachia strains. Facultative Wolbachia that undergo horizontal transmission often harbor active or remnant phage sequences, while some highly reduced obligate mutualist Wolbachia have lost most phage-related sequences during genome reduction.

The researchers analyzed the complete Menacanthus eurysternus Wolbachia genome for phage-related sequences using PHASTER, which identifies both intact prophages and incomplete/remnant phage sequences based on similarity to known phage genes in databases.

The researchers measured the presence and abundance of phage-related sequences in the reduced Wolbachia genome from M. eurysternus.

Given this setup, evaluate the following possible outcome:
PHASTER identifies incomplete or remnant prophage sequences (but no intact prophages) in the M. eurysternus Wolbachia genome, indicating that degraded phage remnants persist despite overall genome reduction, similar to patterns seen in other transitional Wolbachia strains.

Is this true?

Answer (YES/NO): NO